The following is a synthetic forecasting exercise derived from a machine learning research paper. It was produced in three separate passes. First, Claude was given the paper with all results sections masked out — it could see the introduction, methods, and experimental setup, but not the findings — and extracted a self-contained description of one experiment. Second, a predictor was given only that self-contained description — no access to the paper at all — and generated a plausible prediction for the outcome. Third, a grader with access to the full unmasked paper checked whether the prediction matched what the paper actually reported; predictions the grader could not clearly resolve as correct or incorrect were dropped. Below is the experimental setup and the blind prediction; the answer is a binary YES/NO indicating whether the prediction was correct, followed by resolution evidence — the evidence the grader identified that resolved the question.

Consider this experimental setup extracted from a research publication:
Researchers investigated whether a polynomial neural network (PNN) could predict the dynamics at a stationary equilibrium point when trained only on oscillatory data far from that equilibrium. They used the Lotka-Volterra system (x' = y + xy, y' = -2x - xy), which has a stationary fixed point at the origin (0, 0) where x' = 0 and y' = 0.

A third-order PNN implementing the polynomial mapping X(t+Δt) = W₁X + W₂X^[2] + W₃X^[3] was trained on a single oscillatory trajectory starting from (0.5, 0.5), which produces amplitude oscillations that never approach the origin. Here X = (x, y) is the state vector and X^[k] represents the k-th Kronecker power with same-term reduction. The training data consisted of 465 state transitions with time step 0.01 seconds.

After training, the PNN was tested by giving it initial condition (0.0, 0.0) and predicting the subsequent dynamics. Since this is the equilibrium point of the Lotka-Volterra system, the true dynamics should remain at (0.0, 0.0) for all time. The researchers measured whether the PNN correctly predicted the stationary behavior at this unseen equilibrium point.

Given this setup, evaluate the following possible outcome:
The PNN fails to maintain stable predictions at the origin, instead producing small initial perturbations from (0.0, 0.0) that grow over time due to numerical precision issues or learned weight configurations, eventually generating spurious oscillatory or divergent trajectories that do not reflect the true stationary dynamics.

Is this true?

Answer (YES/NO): NO